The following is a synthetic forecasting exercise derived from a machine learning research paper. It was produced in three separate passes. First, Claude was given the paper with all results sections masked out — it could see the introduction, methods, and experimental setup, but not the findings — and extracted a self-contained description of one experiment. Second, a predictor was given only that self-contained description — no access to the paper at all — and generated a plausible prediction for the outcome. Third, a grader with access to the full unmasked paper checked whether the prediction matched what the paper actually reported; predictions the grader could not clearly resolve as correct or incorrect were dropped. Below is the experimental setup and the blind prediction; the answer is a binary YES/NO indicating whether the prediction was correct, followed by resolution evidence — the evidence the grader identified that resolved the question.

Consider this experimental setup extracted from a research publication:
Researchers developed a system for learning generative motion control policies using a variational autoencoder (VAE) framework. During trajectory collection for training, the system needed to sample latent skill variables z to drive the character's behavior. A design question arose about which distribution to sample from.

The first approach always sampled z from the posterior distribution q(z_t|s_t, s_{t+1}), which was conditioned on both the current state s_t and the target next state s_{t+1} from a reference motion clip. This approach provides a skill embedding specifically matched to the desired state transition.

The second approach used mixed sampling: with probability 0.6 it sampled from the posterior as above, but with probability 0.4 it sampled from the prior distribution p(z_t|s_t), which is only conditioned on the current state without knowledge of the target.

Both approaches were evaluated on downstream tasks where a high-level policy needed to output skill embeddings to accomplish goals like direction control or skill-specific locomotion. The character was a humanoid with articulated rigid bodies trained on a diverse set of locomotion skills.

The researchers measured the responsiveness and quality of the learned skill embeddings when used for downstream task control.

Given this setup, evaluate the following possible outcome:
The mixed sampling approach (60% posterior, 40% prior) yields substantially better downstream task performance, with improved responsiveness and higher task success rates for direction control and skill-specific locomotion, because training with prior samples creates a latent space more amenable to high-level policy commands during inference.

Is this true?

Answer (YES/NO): NO